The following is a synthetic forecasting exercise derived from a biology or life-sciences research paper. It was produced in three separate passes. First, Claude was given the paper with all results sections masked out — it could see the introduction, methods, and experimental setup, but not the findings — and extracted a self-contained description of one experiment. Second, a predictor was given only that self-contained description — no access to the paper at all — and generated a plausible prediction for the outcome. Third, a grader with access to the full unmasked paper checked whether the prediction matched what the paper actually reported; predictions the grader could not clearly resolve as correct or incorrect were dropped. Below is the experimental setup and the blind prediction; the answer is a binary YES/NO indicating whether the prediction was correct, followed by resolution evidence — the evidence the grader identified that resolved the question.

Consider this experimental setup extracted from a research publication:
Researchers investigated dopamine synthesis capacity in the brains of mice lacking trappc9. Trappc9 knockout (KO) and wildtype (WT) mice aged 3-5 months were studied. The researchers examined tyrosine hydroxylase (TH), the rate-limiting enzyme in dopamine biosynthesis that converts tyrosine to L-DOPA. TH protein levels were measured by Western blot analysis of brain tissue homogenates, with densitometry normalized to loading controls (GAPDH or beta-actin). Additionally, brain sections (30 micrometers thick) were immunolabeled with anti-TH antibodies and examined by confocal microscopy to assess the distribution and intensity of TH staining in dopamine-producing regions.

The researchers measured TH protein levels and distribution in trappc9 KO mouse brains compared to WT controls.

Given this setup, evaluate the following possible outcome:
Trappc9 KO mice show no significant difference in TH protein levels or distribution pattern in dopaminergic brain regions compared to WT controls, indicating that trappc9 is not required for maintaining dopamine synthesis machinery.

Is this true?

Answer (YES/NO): YES